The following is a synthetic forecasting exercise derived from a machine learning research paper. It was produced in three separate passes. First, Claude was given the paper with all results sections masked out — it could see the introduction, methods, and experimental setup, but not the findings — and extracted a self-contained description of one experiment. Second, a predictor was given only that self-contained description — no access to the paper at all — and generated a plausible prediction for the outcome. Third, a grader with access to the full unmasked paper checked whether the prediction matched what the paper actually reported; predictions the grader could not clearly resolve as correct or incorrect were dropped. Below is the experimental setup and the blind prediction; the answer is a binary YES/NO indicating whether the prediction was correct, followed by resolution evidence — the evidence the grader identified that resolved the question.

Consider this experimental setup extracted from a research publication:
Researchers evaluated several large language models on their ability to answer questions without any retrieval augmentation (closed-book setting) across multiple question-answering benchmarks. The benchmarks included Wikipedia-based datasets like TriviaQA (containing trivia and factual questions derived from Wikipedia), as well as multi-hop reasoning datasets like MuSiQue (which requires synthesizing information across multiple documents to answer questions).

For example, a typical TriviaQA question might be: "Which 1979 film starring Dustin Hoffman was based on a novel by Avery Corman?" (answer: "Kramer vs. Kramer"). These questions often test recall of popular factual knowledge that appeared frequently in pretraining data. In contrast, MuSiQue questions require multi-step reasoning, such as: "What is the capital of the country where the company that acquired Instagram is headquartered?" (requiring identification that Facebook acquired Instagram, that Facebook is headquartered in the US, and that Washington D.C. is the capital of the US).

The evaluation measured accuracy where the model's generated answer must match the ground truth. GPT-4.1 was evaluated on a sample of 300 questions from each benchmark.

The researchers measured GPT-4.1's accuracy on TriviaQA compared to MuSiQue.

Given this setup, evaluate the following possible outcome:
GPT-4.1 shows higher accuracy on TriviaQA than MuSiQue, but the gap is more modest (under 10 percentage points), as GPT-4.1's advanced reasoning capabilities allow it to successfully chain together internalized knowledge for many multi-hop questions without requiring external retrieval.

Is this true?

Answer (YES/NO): NO